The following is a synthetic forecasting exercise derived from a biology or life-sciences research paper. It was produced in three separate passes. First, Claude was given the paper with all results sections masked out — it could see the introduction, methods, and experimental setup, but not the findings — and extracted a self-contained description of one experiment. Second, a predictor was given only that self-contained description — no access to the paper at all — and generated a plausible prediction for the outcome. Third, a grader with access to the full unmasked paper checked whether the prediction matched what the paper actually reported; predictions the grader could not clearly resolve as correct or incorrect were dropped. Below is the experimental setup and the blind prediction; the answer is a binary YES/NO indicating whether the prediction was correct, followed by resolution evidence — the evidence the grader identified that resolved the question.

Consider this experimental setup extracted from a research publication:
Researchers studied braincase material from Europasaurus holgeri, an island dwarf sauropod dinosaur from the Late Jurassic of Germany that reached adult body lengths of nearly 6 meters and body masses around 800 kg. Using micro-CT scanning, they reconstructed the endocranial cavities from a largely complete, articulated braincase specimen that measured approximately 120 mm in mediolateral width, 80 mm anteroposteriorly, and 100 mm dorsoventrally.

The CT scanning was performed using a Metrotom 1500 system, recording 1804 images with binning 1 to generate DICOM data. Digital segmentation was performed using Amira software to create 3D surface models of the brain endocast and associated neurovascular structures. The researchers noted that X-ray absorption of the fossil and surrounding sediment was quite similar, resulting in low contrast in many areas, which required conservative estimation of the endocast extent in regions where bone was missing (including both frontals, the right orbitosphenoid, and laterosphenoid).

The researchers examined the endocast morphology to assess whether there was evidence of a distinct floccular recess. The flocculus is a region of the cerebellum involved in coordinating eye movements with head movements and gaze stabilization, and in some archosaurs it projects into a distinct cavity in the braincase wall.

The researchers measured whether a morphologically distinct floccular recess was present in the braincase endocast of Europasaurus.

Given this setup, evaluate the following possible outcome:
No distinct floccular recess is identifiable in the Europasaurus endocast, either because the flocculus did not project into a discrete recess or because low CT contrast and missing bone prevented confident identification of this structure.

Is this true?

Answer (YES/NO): NO